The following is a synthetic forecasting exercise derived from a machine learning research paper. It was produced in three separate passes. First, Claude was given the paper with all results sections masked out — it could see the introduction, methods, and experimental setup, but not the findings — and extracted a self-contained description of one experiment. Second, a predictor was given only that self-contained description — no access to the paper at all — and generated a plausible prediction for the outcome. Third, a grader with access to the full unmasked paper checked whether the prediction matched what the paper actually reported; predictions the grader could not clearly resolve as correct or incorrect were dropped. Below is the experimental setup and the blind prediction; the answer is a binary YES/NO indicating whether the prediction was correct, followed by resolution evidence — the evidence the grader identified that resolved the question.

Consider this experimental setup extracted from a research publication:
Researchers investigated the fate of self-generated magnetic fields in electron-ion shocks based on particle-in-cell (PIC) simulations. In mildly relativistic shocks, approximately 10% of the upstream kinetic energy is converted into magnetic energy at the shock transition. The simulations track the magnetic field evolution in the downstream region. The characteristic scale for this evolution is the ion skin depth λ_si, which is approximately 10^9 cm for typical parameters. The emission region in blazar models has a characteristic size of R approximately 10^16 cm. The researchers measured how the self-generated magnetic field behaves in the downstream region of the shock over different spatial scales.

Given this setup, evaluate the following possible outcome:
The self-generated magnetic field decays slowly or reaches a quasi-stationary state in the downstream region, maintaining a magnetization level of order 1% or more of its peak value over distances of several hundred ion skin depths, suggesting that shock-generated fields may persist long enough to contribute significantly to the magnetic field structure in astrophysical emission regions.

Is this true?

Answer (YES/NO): NO